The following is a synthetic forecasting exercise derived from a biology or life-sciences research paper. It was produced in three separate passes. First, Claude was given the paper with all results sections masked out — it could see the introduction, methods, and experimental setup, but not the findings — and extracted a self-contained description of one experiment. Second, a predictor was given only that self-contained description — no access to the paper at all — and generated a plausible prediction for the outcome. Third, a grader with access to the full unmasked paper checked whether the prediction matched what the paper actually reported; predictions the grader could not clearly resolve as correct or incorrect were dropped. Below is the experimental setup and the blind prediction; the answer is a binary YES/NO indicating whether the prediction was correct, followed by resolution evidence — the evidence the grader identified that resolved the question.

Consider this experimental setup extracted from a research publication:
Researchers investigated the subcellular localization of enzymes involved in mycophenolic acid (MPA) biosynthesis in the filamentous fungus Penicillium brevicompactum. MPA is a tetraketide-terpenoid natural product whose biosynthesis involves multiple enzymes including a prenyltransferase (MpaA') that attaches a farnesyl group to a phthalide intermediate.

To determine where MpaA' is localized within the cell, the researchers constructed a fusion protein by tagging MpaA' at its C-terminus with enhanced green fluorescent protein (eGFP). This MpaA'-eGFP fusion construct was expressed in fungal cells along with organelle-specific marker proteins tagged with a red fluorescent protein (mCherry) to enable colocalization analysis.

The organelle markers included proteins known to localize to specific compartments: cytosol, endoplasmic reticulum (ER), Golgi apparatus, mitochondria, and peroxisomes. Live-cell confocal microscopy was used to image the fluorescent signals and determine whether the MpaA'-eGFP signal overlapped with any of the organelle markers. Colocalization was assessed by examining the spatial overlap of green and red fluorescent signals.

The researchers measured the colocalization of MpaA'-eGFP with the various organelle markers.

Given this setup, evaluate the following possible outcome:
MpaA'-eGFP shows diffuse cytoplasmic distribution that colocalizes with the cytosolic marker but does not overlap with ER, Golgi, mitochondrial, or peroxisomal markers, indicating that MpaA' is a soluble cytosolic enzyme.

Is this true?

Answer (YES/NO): NO